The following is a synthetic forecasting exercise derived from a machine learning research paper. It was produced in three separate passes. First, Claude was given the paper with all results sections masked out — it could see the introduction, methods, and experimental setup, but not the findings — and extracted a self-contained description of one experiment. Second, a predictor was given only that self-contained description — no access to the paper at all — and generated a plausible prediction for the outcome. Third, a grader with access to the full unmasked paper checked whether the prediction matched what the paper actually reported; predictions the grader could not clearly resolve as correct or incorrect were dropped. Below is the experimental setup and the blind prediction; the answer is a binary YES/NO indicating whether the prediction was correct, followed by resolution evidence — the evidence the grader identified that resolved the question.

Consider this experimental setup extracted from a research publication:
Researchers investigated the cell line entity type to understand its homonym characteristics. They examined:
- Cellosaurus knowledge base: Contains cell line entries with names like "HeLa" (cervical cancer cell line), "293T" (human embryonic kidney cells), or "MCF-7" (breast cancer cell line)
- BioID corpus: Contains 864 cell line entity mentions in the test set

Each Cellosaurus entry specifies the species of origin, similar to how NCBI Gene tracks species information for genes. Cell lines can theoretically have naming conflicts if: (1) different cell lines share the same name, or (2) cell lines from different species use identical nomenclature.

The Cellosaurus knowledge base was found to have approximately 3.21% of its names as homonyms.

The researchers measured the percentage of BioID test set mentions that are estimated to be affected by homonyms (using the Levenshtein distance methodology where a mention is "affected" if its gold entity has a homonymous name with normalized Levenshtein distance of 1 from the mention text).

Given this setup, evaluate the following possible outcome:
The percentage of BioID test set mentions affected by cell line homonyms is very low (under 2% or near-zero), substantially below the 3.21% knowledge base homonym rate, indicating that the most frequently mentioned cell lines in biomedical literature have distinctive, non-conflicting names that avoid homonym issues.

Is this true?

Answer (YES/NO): NO